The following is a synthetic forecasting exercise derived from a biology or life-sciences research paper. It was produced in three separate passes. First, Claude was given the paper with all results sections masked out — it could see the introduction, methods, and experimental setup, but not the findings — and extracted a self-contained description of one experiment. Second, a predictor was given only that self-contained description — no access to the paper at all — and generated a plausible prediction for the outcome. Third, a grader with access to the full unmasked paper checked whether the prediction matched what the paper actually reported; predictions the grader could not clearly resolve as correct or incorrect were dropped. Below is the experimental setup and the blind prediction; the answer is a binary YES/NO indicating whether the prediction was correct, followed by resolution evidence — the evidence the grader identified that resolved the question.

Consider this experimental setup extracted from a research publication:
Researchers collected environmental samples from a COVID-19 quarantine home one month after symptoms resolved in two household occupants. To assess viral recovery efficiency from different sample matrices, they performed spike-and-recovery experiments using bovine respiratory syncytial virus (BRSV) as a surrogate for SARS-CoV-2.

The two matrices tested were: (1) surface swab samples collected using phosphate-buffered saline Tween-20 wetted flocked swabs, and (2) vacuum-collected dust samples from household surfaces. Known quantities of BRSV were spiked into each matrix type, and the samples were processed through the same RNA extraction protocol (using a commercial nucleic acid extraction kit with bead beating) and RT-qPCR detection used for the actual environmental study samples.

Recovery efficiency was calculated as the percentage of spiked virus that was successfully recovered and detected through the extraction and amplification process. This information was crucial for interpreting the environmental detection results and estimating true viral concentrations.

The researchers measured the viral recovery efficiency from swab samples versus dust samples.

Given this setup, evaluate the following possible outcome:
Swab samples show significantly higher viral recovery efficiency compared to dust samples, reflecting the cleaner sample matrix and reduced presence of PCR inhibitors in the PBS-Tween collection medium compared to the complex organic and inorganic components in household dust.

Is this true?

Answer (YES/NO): YES